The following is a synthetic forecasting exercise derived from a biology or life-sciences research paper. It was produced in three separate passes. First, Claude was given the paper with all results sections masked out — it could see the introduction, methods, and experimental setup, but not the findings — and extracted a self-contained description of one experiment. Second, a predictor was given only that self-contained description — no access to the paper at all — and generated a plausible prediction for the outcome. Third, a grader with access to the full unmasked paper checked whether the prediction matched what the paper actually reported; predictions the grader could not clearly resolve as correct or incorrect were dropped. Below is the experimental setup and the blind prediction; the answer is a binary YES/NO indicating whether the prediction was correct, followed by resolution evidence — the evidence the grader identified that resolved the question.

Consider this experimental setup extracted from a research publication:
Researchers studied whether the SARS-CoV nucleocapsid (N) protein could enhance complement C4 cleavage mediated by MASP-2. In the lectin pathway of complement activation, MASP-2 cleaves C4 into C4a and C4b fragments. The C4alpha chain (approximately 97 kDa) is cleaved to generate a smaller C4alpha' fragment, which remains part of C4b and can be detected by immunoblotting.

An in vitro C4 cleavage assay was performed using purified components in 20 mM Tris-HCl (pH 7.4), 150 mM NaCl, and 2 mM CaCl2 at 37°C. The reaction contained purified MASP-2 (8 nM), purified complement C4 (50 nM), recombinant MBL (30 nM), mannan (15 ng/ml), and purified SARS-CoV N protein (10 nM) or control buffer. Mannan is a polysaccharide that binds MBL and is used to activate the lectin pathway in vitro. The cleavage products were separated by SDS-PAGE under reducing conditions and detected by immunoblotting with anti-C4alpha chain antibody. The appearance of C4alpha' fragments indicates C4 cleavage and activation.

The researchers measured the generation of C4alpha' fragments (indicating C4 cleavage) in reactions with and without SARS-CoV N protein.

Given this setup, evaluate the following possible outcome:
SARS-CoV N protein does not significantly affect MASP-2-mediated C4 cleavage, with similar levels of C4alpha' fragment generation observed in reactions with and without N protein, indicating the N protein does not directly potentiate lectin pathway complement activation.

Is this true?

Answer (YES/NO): NO